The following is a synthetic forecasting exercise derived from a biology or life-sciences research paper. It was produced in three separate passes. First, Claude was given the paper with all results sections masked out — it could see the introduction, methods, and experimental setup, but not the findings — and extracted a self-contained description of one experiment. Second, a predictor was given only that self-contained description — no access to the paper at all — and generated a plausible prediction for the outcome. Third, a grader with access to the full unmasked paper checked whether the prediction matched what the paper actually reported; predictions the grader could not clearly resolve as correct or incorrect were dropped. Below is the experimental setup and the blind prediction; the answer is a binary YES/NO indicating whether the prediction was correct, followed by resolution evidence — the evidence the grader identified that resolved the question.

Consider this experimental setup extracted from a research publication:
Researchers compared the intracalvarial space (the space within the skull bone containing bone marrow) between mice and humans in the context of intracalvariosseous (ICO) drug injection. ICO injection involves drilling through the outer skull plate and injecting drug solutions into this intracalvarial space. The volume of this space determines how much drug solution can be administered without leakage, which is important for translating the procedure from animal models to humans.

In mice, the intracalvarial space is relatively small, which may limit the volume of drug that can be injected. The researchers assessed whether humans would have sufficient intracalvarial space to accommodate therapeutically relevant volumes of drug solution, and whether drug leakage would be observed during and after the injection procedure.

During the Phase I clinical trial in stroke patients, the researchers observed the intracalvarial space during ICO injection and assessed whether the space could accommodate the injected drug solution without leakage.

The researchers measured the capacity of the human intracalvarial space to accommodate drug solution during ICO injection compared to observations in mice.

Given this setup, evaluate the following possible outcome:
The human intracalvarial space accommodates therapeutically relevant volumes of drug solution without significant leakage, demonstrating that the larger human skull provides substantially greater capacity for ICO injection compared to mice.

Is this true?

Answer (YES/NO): YES